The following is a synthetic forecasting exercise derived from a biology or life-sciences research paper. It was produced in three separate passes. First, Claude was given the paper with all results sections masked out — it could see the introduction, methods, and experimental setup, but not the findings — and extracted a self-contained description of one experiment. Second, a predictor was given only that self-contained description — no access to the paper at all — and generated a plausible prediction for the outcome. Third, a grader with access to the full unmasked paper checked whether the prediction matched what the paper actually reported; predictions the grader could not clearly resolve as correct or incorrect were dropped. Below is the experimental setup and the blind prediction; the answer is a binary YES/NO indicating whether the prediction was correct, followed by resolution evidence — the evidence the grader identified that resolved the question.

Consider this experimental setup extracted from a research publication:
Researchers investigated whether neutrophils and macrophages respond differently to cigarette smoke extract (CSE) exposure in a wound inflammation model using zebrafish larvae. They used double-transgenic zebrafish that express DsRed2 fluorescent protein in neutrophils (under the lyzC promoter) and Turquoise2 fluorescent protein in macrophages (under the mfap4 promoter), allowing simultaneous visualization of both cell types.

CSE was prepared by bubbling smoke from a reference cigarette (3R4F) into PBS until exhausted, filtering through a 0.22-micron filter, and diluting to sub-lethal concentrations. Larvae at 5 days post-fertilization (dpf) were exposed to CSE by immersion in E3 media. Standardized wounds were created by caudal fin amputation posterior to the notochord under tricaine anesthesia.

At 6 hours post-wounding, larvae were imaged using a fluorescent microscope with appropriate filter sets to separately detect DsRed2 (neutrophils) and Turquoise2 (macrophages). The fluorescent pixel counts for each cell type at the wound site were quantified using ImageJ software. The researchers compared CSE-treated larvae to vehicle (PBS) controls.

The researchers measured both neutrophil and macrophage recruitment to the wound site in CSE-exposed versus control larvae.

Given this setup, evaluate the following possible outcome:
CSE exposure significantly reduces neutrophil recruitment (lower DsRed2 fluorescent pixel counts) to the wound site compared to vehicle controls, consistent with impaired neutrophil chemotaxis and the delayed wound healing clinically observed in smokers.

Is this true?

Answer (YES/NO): NO